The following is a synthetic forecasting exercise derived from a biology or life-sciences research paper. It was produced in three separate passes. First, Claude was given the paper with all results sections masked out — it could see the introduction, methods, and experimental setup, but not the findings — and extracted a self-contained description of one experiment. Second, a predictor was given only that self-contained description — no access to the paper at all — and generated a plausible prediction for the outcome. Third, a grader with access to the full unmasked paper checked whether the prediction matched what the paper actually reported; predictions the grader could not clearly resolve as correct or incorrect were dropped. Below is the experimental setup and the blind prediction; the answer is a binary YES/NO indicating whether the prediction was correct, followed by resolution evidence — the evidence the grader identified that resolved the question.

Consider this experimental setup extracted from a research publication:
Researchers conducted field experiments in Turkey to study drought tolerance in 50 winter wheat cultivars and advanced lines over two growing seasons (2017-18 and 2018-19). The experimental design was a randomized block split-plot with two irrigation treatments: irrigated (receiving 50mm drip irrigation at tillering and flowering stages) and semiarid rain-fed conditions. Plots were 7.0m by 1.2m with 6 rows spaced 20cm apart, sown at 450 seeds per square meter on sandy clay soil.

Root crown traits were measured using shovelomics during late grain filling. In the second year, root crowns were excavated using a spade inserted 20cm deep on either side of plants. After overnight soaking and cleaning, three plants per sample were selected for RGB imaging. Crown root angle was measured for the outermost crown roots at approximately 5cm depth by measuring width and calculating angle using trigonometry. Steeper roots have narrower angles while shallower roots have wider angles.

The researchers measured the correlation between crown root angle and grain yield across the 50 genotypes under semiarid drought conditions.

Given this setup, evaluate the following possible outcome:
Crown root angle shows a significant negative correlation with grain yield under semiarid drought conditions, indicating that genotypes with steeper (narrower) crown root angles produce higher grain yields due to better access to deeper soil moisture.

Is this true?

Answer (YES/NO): NO